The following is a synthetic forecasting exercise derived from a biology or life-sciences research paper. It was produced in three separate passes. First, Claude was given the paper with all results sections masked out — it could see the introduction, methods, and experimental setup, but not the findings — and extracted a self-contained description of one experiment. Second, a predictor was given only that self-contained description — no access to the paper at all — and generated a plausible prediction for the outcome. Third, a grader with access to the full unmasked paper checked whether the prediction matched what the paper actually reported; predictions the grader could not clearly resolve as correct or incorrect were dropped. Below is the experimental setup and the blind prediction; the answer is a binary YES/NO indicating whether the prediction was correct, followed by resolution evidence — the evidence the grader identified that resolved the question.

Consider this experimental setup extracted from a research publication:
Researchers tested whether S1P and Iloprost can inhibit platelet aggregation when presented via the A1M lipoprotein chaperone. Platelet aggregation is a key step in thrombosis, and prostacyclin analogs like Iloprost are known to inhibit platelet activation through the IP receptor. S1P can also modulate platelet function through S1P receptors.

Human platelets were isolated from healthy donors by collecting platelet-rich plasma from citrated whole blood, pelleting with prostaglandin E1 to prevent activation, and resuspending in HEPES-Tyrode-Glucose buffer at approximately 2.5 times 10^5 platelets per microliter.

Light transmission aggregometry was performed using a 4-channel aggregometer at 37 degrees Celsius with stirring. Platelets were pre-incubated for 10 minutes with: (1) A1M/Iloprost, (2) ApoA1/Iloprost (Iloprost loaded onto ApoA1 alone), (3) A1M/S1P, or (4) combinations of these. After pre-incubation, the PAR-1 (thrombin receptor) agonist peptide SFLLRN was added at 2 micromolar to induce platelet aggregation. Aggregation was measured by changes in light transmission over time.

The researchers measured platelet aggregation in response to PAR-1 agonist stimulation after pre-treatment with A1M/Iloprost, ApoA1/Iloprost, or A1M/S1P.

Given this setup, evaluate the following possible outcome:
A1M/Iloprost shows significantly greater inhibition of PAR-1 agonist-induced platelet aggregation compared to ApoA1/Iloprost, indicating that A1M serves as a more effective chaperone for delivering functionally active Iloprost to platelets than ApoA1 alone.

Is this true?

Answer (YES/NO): NO